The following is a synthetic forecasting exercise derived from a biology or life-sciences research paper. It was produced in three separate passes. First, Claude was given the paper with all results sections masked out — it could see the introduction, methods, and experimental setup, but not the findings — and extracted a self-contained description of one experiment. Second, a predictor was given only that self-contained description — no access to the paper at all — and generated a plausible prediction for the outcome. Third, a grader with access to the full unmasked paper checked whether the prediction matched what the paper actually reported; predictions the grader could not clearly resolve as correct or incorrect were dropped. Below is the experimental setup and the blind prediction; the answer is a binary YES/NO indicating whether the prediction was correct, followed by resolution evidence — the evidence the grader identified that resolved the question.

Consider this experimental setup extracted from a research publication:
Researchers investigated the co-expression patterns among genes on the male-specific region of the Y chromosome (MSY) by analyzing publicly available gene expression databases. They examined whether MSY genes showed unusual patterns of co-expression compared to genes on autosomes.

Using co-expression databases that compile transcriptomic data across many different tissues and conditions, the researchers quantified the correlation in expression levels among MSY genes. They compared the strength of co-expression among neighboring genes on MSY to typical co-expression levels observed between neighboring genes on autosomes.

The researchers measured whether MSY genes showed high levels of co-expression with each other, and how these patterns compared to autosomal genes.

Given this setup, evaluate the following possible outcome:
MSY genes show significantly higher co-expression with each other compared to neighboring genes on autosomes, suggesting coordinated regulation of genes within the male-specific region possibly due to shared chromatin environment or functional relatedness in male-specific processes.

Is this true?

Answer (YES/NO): YES